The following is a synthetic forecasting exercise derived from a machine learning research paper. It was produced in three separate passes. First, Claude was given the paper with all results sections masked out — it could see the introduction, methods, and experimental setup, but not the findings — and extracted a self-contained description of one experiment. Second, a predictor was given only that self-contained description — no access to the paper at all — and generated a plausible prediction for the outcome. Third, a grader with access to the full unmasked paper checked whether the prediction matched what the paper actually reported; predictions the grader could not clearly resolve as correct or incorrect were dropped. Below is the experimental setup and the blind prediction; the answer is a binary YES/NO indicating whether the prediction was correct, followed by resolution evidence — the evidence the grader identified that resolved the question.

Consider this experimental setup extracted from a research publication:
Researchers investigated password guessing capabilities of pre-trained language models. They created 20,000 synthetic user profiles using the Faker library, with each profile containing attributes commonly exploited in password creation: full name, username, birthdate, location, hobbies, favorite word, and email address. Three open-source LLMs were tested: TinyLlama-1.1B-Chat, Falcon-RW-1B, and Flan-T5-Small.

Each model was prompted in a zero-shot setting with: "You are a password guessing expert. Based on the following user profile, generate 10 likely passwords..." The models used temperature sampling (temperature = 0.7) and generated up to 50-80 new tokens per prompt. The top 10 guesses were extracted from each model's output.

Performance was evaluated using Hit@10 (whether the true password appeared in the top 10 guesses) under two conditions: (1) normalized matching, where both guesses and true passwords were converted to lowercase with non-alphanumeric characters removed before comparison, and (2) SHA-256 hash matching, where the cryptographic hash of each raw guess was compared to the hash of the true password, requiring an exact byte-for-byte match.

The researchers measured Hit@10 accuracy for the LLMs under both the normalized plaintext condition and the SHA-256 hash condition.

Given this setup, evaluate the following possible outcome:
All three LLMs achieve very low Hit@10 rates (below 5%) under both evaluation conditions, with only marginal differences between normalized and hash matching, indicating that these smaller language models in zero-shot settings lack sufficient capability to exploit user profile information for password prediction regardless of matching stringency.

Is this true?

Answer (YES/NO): NO